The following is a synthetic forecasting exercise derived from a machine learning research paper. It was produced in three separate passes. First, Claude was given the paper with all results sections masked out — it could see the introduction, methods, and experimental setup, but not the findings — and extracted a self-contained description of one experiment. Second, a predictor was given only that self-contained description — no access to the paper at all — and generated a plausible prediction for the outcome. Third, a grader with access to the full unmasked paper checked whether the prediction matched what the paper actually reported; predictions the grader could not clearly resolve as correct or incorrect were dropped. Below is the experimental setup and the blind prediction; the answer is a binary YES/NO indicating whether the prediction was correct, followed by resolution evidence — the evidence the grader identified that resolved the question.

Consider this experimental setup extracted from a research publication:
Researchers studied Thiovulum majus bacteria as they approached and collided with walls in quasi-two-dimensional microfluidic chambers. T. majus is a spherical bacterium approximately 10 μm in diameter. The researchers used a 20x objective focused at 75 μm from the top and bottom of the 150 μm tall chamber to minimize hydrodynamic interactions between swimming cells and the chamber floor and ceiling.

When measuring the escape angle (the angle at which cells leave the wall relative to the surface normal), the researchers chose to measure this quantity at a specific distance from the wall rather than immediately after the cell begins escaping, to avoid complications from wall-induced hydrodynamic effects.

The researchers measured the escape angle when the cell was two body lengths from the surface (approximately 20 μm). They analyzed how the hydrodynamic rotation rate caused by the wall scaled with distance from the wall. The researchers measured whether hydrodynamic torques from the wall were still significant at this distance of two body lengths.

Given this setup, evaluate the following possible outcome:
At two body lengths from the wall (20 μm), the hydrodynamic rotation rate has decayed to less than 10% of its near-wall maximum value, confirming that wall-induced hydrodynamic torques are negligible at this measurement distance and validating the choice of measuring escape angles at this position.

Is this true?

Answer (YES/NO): YES